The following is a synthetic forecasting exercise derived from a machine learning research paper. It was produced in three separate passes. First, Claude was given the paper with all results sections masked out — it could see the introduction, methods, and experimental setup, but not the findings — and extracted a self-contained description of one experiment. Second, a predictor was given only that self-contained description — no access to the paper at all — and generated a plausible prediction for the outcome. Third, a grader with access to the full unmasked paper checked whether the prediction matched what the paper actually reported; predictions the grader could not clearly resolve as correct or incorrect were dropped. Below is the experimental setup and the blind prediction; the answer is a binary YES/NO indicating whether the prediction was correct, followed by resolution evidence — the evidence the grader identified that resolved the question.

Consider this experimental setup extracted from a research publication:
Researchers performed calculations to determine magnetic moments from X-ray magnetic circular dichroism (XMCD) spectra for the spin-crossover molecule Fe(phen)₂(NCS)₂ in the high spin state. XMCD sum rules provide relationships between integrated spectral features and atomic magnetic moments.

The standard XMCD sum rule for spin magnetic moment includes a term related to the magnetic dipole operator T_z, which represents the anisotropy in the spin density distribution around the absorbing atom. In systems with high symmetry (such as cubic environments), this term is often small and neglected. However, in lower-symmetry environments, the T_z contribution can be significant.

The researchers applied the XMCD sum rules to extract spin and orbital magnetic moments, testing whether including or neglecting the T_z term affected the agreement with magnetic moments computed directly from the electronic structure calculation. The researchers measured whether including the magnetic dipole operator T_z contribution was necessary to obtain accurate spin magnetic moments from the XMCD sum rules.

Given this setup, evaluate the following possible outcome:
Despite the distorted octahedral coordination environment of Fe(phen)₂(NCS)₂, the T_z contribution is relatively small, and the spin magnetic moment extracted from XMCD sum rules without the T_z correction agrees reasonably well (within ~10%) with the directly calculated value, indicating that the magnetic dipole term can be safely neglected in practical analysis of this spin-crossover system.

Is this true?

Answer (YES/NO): NO